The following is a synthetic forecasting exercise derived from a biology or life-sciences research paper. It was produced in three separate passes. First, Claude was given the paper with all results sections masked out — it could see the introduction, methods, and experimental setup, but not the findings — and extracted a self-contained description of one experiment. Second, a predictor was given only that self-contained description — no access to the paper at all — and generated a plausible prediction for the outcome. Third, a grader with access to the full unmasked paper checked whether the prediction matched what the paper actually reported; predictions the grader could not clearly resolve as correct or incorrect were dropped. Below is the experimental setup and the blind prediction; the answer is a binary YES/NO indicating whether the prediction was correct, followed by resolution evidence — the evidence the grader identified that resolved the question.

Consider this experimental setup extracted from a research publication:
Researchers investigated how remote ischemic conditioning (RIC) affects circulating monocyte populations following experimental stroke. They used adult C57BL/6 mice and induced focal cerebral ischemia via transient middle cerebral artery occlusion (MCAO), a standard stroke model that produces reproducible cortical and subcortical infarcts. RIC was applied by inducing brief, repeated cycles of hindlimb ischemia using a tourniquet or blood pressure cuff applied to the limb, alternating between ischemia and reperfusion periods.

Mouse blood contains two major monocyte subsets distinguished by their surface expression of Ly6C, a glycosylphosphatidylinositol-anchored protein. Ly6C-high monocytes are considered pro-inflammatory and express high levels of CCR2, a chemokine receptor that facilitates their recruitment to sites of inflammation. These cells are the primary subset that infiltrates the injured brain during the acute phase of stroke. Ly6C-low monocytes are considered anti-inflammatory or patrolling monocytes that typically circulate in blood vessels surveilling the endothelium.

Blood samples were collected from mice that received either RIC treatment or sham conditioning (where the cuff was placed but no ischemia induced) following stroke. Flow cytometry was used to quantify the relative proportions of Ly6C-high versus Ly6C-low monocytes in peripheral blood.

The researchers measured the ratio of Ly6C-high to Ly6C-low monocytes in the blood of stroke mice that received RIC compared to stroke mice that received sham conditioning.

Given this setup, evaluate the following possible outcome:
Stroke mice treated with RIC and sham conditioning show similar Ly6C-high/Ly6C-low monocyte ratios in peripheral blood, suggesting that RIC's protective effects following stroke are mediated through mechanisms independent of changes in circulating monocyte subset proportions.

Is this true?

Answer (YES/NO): NO